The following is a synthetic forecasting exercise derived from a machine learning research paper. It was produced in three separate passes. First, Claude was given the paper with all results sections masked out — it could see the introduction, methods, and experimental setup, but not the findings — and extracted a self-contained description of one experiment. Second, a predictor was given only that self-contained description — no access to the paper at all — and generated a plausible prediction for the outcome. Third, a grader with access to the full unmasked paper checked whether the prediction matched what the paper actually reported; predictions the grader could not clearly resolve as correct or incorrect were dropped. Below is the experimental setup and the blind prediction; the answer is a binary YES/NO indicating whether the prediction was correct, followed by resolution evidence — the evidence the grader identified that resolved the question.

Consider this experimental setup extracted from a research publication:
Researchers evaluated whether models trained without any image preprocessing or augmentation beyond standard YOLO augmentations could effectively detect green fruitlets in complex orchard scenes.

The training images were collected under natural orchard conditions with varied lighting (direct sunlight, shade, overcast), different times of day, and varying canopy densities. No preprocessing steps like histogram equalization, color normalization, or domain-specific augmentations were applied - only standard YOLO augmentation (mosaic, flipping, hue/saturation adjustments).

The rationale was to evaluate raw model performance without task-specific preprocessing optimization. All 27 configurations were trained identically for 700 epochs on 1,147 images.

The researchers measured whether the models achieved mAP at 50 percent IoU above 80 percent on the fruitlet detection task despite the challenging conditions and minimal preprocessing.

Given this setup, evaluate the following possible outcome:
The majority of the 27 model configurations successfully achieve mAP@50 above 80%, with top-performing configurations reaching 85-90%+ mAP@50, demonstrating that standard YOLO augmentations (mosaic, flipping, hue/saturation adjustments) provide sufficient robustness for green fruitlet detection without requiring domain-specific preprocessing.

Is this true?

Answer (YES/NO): YES